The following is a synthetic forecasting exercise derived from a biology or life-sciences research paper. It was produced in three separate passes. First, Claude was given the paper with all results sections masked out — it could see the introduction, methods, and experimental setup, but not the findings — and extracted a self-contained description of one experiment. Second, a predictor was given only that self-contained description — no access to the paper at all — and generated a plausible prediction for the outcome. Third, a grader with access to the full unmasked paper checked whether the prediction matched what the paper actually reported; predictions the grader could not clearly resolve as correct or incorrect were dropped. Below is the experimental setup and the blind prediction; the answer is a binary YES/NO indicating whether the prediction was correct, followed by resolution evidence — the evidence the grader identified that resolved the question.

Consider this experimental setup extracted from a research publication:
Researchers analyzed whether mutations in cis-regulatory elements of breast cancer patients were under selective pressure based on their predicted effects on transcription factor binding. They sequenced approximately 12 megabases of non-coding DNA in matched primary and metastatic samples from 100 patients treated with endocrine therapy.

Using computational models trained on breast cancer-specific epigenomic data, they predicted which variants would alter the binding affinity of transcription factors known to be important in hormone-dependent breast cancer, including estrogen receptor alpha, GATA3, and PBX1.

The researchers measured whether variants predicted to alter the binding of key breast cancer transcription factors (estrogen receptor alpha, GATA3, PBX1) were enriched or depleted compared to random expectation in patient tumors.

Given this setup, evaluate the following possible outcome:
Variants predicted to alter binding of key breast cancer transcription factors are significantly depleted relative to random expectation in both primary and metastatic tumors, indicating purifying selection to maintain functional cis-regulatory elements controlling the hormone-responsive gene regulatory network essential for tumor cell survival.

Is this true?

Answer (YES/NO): NO